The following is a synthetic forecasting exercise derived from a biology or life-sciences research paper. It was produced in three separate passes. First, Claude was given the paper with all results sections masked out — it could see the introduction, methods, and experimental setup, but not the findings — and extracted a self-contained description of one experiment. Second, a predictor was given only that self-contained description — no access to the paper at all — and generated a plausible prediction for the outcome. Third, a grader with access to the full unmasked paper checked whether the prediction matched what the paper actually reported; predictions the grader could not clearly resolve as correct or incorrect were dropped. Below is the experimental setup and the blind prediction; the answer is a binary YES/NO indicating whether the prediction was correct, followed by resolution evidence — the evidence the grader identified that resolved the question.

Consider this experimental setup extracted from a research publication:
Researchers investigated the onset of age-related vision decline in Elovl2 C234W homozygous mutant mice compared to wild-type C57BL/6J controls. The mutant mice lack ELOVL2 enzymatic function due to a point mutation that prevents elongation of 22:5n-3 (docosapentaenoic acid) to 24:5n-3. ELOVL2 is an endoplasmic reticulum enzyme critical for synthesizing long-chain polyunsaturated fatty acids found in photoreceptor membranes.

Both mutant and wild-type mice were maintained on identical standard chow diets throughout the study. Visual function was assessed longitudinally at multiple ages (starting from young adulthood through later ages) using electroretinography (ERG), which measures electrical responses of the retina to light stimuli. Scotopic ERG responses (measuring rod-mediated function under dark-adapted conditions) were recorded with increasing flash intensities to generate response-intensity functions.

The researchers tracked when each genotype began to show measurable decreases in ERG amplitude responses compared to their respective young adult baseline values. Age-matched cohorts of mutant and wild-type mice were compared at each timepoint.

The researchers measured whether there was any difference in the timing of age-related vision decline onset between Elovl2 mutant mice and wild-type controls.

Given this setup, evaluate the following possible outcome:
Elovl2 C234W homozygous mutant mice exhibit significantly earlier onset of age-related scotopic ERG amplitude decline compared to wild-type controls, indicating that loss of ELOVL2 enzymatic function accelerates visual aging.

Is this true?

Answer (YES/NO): YES